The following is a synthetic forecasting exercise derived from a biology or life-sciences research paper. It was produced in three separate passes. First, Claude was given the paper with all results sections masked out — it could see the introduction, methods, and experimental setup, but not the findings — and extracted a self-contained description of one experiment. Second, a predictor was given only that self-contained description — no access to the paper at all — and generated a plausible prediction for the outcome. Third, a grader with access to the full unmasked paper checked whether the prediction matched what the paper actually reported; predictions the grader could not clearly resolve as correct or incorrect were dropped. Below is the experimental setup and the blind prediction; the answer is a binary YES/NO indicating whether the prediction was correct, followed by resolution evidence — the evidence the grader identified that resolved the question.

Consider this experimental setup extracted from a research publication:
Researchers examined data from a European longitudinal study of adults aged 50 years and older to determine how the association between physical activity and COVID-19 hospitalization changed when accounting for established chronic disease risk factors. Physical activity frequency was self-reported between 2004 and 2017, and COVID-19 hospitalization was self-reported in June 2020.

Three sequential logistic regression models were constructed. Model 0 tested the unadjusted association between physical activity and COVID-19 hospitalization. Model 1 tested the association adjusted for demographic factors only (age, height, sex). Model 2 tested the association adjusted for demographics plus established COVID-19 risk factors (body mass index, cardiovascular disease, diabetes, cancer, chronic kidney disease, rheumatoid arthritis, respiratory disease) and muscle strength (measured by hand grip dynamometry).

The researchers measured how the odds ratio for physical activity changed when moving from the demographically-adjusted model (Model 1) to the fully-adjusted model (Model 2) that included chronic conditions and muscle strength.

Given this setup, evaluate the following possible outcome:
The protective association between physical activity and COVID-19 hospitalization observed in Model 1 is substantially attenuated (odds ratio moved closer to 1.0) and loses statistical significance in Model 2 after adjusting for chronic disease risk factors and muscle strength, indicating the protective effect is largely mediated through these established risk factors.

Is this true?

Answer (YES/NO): NO